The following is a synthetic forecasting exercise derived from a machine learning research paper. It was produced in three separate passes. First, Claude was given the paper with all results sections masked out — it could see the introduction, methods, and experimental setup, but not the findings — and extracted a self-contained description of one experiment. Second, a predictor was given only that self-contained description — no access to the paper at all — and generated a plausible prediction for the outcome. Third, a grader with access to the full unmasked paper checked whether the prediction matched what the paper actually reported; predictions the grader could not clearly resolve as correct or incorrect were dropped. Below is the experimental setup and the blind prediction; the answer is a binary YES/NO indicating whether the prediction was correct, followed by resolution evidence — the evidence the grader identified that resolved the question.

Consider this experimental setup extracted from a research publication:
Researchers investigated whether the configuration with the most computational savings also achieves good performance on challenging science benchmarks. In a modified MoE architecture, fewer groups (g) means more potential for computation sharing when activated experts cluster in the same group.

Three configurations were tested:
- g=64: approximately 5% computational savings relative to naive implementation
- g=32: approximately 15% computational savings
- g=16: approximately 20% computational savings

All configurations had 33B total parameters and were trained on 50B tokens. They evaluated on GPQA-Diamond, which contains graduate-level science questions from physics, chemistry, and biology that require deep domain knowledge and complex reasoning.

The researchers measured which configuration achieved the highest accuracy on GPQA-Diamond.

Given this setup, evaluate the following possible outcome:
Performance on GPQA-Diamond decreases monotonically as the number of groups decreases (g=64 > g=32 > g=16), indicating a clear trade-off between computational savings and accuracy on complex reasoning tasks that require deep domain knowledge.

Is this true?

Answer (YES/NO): NO